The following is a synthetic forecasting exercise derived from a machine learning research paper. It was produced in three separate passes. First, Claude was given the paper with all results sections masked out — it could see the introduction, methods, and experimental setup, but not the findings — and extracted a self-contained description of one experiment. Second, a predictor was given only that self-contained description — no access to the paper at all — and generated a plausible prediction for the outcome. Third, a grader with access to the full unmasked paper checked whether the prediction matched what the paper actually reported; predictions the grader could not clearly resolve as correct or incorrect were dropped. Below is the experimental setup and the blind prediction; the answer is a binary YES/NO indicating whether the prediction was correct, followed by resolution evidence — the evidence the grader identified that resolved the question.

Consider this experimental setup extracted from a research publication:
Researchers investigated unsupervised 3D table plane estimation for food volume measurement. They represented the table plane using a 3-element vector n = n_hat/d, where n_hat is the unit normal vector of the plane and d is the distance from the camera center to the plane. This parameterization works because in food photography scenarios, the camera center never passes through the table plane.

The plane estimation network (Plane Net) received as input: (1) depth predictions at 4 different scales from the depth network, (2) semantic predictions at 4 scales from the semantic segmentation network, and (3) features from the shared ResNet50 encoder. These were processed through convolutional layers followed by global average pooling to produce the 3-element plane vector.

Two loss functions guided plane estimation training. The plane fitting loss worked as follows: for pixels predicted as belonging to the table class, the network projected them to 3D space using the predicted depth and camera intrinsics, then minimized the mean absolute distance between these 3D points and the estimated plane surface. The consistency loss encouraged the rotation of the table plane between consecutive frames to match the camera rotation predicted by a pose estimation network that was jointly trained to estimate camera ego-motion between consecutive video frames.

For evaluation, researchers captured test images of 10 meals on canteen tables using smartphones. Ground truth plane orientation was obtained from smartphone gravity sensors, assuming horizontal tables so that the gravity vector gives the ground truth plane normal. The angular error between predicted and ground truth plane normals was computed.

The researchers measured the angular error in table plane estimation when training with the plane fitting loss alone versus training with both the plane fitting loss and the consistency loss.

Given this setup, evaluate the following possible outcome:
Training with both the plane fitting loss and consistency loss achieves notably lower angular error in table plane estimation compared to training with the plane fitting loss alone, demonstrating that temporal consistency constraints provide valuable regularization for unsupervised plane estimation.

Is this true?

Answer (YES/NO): YES